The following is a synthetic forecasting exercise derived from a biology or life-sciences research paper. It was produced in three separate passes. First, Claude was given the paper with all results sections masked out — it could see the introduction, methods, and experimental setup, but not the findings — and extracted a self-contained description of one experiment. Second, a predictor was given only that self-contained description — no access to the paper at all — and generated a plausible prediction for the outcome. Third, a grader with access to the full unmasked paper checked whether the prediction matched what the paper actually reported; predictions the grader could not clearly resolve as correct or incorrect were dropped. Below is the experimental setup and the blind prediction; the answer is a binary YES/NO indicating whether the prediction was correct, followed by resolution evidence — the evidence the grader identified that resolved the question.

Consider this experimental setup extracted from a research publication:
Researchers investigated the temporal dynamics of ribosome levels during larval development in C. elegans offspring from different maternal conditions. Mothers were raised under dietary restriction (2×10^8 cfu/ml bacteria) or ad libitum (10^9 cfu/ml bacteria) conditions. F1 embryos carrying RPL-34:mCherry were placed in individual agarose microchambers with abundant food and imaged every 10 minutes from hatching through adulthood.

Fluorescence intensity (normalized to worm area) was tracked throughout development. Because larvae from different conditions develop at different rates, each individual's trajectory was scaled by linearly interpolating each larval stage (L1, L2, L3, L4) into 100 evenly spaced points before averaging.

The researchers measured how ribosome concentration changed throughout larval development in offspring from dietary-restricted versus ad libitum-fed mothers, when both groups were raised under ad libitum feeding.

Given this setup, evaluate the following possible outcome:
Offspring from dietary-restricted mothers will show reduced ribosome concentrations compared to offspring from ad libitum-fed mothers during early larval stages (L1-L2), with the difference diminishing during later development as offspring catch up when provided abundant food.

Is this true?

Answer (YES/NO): NO